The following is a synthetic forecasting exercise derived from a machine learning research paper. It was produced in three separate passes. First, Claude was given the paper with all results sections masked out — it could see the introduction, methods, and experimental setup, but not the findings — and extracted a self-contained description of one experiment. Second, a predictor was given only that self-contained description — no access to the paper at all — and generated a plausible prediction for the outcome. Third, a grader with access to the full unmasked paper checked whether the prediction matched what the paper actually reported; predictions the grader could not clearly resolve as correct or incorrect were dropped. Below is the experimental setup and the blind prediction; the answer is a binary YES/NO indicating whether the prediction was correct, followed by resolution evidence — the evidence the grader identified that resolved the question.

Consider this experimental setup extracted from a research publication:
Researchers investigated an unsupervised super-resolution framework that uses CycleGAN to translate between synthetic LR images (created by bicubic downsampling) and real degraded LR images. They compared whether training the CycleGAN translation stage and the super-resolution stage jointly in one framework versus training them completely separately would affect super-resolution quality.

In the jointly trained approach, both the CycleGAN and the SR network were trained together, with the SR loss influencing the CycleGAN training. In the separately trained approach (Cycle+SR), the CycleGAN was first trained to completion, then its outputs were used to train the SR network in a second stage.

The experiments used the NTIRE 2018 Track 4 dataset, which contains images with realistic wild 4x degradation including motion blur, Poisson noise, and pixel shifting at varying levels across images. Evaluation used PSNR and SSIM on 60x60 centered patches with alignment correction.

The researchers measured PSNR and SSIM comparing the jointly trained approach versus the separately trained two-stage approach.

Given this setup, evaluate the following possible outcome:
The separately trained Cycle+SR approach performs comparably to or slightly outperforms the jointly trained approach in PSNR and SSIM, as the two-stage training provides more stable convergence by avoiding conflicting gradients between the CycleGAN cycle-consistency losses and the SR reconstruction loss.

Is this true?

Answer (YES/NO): NO